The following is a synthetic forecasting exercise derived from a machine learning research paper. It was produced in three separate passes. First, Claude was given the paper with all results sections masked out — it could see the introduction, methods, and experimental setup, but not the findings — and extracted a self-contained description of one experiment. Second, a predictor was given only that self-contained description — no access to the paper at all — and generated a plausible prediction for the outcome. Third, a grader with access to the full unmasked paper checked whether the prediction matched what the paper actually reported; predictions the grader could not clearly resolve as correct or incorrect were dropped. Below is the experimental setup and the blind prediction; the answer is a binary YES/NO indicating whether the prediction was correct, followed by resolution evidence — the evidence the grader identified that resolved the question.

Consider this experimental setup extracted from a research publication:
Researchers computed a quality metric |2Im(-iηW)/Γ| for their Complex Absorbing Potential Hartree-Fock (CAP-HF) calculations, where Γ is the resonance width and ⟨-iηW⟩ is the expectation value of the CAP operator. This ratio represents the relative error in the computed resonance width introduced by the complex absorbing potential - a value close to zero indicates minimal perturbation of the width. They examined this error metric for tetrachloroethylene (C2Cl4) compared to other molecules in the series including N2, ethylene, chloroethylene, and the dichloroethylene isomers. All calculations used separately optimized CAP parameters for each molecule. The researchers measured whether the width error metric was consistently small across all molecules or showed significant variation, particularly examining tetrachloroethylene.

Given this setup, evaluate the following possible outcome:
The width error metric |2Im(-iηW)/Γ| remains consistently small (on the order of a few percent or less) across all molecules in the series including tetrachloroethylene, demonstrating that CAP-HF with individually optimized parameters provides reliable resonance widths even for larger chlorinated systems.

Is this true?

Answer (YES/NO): NO